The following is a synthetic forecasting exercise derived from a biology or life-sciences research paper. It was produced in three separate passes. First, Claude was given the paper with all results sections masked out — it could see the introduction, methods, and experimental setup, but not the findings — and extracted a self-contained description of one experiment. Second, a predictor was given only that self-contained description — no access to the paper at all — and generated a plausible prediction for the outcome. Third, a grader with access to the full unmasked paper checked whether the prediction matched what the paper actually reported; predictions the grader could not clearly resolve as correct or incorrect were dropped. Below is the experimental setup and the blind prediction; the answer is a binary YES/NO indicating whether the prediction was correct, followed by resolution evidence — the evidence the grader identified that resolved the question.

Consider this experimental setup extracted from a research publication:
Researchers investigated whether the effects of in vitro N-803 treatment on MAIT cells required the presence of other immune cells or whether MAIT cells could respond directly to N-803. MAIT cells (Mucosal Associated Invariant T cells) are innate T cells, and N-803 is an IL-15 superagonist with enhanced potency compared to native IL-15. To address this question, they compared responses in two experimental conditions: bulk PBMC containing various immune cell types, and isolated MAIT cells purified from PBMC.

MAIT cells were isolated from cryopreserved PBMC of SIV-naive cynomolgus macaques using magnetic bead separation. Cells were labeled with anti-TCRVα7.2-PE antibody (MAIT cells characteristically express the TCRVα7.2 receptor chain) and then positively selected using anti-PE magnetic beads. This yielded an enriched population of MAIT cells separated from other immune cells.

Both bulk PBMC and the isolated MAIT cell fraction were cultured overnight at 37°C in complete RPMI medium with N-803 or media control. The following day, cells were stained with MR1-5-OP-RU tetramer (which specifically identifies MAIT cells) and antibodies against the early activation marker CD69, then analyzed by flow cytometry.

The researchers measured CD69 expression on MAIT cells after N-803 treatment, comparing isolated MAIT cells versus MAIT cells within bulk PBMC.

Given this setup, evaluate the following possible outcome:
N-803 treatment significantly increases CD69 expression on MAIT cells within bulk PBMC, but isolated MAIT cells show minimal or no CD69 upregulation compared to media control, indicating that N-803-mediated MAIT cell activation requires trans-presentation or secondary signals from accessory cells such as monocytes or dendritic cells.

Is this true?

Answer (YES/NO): NO